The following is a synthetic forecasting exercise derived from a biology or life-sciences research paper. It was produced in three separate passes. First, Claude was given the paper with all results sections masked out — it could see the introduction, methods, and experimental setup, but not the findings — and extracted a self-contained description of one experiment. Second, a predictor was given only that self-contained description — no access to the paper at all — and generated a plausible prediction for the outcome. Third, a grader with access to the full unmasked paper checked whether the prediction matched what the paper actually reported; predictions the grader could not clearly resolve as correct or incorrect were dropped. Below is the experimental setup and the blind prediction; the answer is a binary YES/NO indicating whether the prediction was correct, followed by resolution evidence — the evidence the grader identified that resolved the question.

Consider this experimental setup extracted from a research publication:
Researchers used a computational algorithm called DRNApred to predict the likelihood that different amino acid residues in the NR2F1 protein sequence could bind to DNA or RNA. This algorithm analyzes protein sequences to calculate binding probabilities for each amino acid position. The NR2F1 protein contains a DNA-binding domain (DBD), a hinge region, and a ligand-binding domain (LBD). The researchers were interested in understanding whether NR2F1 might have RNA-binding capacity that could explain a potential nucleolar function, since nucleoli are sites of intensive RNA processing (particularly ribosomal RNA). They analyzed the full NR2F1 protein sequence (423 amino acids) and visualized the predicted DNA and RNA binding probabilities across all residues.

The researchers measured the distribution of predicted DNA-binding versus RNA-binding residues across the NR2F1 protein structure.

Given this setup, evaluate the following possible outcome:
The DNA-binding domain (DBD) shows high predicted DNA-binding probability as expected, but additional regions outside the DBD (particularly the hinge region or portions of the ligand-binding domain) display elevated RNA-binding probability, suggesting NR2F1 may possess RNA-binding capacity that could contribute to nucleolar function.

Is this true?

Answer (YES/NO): NO